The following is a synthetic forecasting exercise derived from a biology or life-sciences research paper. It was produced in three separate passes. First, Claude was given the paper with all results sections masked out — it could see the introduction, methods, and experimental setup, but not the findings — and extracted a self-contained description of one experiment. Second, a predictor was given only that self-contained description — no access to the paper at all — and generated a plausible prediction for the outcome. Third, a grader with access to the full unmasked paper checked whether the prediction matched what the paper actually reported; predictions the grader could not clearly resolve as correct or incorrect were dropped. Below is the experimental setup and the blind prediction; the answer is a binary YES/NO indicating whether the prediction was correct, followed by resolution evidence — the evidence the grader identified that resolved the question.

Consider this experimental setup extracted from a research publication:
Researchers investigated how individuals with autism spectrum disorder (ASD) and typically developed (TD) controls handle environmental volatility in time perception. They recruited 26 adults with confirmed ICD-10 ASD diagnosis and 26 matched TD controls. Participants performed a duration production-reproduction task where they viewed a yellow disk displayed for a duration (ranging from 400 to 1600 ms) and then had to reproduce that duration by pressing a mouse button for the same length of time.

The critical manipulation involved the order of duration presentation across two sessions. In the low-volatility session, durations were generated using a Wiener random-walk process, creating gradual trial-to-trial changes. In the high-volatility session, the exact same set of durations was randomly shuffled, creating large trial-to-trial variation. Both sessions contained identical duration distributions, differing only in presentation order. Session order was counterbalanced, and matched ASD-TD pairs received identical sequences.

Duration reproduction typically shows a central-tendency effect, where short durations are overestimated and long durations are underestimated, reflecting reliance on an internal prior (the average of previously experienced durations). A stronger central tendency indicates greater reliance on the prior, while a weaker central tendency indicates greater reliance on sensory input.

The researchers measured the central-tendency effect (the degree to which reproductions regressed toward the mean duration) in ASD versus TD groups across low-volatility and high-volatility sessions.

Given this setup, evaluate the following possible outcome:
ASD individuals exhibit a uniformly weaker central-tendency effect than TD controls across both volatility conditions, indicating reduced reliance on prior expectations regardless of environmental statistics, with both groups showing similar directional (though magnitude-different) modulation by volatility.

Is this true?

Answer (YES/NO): NO